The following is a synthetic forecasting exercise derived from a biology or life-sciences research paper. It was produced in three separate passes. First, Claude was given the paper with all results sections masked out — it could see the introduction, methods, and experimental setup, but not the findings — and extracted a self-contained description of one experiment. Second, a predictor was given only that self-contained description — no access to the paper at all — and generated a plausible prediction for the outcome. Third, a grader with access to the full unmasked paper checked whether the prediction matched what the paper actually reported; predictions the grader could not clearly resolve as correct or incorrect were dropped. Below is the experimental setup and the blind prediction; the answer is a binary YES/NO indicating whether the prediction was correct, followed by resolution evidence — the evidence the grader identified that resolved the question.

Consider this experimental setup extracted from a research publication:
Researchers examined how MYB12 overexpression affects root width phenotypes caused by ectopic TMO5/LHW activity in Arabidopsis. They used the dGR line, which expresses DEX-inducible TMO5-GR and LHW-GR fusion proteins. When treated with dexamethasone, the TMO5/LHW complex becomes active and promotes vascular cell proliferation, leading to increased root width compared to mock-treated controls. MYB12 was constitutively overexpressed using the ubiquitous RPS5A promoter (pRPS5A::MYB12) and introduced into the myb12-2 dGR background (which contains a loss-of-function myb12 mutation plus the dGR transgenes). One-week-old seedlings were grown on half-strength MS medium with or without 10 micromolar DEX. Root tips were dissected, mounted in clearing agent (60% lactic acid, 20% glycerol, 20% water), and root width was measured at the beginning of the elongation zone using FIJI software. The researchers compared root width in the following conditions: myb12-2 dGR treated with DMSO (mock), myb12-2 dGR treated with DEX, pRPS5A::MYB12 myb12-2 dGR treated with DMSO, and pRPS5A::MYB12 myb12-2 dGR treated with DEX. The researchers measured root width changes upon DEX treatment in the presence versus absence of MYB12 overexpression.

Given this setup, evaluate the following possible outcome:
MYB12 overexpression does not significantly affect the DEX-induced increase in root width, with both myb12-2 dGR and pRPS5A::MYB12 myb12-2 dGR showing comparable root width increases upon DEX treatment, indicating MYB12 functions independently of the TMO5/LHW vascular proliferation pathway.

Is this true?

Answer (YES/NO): NO